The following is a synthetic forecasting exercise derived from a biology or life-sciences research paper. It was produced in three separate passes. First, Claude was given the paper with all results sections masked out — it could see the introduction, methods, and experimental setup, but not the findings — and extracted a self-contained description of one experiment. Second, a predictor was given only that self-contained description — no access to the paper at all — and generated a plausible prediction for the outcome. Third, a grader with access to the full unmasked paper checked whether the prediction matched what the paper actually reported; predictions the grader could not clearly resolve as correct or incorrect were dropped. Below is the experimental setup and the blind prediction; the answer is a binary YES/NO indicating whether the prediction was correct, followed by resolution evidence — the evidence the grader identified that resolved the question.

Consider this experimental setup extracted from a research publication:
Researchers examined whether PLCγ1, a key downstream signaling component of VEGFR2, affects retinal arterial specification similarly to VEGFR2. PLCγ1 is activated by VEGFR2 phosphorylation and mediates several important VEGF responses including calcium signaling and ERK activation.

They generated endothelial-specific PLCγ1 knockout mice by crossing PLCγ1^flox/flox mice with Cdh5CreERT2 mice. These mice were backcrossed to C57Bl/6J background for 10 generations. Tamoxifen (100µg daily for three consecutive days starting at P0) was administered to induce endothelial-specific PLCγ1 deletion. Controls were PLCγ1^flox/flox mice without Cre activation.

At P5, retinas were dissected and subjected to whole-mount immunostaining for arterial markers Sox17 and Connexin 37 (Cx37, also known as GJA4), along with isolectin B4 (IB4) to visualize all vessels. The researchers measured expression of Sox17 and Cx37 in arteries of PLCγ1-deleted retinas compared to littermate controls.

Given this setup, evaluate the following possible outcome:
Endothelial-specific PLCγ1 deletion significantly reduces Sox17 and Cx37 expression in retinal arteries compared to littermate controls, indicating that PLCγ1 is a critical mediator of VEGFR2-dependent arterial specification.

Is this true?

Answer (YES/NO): NO